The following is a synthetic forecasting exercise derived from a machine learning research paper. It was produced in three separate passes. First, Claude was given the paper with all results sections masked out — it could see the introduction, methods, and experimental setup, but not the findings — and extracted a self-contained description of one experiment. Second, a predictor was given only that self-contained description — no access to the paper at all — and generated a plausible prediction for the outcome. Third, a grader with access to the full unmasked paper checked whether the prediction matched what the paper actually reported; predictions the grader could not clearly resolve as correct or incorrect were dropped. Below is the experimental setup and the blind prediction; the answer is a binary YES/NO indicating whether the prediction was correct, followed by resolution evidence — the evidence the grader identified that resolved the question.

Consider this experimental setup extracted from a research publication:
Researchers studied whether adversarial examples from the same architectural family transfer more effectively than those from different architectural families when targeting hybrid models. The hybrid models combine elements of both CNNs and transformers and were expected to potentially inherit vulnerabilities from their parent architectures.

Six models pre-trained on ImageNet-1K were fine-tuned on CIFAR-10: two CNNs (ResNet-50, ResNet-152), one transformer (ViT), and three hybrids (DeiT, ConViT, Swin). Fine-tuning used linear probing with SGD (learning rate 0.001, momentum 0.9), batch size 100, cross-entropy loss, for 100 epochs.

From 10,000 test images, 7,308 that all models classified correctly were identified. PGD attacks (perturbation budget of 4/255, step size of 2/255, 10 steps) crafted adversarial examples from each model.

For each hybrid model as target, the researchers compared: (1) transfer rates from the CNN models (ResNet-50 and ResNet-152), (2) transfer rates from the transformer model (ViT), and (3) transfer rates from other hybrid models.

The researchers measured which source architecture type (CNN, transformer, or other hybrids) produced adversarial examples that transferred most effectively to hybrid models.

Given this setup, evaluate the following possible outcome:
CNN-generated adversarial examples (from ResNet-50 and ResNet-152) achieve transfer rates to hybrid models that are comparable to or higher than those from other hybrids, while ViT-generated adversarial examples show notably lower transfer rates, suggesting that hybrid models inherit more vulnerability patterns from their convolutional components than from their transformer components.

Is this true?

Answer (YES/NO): NO